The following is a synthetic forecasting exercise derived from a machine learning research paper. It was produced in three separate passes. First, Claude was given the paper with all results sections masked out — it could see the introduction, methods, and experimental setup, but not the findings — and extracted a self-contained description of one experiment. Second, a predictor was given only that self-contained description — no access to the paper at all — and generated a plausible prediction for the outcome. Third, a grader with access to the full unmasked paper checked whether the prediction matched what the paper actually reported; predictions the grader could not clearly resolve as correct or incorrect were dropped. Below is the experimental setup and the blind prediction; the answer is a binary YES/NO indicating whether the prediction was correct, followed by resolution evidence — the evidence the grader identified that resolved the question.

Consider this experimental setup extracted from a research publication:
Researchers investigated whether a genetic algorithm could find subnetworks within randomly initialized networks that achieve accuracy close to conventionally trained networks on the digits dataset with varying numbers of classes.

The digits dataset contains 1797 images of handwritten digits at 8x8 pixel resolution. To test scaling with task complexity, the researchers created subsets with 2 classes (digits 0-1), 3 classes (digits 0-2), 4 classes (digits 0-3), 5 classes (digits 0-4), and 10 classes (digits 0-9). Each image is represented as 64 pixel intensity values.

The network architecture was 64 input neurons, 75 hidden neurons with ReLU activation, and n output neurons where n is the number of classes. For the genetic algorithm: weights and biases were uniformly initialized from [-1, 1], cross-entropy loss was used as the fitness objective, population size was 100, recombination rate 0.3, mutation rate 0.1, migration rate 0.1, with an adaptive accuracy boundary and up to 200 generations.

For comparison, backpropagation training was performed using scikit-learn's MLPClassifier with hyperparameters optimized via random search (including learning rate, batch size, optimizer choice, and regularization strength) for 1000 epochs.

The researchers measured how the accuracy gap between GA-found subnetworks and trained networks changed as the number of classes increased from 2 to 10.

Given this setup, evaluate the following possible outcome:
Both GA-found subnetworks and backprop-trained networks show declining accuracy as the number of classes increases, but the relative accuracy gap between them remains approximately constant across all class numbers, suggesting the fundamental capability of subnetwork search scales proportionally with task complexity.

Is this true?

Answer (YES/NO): NO